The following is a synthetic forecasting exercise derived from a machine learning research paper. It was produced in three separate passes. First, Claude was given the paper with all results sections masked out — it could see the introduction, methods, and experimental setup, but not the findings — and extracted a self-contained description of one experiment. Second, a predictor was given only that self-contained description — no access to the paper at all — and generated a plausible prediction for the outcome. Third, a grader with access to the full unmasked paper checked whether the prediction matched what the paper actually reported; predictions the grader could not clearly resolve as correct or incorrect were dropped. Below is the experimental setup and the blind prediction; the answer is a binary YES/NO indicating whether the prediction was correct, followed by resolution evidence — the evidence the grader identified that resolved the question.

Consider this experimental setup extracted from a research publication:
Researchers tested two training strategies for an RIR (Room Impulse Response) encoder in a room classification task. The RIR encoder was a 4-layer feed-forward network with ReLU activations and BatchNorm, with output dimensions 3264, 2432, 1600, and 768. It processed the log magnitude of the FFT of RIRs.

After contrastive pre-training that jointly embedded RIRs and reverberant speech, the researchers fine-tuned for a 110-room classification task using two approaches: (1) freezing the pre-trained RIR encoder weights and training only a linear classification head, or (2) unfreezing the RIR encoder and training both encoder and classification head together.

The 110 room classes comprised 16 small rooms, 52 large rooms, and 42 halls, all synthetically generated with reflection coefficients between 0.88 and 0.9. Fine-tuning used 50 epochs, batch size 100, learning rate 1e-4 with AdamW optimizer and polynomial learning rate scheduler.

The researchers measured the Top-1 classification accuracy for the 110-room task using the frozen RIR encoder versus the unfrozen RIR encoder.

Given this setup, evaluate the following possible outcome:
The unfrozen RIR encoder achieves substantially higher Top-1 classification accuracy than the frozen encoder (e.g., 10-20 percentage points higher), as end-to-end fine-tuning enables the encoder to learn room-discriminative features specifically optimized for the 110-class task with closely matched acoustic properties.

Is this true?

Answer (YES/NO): YES